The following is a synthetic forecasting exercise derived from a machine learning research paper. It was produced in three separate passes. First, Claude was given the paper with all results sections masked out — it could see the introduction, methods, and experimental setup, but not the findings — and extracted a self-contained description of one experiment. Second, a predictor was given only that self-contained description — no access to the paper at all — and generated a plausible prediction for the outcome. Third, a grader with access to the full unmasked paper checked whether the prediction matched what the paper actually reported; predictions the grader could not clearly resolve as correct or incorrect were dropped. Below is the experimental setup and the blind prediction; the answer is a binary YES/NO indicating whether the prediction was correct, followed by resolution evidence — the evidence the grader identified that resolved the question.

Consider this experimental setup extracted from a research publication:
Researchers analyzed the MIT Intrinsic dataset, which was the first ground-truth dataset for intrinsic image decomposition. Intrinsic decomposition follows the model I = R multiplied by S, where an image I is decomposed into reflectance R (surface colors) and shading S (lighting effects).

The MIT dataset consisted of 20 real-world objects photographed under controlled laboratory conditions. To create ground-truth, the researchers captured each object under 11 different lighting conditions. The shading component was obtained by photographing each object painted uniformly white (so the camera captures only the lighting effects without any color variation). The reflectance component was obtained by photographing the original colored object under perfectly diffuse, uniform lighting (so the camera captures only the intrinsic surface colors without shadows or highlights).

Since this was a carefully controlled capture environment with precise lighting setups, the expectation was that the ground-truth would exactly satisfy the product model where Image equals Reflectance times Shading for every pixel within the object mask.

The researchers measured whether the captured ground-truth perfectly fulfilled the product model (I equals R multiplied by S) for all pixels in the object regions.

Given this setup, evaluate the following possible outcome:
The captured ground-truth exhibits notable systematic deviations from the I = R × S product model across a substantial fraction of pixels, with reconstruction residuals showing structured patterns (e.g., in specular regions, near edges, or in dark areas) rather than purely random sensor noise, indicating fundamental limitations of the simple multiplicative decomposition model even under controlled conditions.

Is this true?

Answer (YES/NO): NO